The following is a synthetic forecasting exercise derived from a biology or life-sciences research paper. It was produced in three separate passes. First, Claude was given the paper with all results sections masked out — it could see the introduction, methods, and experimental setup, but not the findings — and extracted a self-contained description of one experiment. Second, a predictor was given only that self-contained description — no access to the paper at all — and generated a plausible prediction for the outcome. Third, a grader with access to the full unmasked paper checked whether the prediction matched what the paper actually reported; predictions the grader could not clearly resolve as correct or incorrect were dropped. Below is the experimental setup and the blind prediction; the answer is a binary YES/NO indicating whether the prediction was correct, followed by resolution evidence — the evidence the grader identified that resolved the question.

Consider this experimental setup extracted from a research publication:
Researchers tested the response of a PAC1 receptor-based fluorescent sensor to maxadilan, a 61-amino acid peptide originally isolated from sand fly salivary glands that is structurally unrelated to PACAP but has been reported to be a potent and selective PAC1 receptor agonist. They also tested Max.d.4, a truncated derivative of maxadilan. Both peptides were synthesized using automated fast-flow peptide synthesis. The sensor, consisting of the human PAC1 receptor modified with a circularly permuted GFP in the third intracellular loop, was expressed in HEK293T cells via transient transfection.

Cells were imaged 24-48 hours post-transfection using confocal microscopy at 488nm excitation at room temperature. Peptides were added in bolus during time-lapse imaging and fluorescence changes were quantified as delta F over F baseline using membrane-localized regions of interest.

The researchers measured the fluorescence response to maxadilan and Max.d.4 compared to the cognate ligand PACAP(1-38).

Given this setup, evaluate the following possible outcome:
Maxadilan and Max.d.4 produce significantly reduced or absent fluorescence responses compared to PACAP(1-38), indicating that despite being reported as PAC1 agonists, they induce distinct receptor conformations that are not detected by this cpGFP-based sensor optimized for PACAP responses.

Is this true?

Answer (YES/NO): NO